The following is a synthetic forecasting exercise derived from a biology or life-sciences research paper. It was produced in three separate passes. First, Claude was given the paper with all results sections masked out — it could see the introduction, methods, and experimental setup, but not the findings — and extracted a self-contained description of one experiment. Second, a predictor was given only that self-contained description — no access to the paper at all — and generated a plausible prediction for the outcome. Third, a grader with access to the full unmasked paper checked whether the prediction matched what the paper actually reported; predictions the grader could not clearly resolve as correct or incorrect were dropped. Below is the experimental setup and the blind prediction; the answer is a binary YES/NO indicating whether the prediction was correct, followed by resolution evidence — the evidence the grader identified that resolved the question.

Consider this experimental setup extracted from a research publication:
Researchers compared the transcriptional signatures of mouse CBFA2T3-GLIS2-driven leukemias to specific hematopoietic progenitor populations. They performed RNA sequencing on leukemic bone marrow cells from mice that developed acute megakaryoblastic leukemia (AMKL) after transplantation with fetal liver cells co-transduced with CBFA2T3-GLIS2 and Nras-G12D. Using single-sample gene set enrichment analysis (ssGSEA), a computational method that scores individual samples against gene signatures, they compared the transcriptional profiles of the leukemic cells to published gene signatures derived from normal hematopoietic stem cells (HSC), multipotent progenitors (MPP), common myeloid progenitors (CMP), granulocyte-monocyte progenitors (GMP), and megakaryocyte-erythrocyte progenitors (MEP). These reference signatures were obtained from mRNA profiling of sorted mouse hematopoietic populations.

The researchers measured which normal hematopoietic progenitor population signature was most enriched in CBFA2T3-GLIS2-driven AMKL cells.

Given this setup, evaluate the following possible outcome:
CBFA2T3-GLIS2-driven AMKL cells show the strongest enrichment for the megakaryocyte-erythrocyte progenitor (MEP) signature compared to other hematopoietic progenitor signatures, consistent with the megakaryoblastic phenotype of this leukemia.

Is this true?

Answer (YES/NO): YES